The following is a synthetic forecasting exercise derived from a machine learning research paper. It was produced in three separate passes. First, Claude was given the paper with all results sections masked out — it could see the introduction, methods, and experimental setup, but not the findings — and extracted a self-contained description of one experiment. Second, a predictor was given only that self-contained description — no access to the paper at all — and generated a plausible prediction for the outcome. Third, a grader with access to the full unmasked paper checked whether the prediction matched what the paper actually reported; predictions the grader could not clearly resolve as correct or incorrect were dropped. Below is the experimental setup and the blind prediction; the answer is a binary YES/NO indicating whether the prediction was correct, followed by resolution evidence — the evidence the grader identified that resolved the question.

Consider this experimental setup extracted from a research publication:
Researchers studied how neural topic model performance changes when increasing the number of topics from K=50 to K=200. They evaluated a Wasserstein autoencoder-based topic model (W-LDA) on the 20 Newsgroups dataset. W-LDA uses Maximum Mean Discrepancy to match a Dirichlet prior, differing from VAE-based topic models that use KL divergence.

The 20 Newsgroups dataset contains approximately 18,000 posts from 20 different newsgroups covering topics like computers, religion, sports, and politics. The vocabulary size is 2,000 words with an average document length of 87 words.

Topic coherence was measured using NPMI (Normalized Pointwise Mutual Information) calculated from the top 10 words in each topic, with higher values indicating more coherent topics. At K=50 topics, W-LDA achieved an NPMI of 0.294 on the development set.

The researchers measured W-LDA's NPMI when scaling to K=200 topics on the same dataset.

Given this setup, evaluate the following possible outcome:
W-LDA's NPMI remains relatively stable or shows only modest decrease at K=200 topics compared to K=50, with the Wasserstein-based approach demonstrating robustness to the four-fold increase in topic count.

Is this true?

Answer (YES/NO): NO